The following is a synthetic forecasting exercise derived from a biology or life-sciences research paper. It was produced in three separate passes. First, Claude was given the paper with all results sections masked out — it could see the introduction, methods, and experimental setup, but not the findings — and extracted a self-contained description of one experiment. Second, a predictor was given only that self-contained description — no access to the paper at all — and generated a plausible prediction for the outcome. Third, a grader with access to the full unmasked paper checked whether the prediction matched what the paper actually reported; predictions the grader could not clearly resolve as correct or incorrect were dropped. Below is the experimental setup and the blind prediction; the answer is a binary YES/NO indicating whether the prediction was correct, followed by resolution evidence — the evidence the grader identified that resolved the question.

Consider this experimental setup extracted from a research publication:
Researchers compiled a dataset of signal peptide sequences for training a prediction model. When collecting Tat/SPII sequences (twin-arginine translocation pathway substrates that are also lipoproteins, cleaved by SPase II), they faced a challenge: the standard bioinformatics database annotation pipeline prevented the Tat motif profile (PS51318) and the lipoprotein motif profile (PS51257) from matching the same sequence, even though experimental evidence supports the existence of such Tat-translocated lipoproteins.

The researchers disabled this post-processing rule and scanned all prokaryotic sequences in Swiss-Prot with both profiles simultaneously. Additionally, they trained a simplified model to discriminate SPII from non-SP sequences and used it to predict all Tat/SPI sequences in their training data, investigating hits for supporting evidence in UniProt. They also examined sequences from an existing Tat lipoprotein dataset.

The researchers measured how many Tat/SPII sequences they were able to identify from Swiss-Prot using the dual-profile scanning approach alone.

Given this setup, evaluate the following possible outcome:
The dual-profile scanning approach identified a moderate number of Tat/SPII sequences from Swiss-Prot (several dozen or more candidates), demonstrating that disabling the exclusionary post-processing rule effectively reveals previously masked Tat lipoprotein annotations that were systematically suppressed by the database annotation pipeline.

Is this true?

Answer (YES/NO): NO